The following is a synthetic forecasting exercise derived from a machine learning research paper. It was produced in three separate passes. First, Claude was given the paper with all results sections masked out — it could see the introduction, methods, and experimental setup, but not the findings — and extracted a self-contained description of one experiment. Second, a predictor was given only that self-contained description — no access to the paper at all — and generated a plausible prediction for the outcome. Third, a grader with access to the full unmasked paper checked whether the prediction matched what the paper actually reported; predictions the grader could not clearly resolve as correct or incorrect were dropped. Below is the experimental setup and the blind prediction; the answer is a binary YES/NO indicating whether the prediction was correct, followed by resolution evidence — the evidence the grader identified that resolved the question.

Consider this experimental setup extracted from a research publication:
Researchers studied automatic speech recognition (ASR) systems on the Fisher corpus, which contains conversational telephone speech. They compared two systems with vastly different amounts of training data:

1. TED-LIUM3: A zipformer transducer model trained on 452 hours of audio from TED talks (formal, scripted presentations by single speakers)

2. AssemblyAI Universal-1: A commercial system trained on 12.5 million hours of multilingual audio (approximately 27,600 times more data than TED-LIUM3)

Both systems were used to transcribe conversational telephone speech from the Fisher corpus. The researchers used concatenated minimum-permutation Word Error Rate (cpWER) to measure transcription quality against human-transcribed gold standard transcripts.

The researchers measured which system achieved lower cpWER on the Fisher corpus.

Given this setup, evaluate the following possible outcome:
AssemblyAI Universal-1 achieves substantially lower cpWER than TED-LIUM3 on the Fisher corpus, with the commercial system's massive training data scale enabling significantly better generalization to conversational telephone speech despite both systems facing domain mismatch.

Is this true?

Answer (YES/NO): YES